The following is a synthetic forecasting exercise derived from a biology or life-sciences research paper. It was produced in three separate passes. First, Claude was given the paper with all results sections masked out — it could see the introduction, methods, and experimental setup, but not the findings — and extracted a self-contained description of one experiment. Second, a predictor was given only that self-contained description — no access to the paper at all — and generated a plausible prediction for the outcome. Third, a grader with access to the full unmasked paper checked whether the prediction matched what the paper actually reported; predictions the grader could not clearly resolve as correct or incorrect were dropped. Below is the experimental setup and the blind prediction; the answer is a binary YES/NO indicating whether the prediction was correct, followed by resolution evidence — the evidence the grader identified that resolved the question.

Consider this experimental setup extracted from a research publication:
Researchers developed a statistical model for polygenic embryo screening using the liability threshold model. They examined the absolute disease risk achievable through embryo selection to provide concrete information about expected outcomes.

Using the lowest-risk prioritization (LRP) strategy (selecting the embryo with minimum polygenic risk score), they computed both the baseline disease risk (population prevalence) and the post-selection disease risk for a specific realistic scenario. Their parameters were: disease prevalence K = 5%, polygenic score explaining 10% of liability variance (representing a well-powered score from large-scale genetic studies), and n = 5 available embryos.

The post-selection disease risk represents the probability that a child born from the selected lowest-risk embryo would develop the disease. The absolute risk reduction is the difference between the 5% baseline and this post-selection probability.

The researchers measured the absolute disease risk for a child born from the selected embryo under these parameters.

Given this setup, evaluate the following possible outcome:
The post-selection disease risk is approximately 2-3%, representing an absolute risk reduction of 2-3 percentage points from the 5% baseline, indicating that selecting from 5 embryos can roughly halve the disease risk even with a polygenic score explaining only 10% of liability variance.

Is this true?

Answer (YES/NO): YES